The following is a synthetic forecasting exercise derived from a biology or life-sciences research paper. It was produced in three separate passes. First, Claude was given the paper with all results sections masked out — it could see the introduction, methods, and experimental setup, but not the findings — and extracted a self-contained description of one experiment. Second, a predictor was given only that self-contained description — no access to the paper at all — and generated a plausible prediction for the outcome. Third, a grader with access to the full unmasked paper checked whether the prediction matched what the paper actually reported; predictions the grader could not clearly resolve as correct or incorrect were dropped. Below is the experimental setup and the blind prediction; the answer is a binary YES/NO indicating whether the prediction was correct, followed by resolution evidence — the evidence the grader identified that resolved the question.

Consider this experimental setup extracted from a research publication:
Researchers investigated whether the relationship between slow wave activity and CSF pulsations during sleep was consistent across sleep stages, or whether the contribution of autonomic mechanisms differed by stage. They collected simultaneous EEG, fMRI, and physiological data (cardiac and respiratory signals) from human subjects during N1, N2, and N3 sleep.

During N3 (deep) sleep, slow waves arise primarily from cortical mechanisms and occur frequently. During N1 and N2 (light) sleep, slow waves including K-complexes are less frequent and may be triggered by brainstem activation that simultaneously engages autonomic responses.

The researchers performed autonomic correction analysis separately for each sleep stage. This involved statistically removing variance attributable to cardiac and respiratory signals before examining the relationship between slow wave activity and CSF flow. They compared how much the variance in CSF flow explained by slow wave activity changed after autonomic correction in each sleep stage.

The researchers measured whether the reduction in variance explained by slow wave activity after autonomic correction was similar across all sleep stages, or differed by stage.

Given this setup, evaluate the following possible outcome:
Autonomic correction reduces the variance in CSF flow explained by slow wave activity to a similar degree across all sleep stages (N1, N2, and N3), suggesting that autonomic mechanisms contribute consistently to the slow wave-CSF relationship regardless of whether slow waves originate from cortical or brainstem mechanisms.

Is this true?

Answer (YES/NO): NO